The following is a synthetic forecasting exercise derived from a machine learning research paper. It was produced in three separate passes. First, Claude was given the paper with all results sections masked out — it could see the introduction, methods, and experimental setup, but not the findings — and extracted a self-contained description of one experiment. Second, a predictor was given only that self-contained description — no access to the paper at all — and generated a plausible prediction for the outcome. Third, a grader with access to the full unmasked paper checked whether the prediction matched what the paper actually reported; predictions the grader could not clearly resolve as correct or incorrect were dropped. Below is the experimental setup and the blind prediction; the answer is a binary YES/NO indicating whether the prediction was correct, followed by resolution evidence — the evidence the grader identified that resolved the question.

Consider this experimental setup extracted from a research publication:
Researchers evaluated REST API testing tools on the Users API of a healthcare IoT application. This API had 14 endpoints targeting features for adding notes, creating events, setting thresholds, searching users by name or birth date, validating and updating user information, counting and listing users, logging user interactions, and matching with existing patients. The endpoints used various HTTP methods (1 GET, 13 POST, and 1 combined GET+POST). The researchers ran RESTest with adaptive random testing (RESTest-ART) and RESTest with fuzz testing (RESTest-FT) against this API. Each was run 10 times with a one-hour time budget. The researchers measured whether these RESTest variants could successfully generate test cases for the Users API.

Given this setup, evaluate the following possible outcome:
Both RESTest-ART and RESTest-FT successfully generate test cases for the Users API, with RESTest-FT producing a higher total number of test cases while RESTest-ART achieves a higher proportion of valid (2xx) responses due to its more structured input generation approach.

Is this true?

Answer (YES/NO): NO